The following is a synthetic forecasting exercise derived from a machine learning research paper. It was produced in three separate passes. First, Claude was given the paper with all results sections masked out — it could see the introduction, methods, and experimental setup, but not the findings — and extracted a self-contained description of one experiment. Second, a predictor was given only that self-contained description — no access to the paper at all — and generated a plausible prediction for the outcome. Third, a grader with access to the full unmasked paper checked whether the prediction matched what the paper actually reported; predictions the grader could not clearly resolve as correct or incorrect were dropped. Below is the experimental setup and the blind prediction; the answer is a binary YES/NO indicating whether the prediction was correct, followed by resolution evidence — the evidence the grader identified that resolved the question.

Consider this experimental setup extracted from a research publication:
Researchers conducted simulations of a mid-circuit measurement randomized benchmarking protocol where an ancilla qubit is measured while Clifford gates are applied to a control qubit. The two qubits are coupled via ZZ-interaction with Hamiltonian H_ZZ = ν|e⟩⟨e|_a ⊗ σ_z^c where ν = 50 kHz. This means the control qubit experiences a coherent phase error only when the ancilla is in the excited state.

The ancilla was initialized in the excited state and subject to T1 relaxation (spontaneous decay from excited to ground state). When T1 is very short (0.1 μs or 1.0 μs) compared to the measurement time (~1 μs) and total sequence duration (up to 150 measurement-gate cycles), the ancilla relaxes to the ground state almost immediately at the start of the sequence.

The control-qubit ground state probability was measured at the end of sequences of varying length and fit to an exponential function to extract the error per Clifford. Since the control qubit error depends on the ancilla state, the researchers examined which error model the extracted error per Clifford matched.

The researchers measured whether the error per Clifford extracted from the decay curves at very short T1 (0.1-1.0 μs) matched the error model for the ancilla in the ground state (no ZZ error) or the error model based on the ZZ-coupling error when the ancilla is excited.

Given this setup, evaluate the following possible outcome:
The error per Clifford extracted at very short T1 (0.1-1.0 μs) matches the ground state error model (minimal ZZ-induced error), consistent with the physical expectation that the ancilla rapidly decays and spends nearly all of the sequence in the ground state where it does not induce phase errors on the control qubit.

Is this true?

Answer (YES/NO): YES